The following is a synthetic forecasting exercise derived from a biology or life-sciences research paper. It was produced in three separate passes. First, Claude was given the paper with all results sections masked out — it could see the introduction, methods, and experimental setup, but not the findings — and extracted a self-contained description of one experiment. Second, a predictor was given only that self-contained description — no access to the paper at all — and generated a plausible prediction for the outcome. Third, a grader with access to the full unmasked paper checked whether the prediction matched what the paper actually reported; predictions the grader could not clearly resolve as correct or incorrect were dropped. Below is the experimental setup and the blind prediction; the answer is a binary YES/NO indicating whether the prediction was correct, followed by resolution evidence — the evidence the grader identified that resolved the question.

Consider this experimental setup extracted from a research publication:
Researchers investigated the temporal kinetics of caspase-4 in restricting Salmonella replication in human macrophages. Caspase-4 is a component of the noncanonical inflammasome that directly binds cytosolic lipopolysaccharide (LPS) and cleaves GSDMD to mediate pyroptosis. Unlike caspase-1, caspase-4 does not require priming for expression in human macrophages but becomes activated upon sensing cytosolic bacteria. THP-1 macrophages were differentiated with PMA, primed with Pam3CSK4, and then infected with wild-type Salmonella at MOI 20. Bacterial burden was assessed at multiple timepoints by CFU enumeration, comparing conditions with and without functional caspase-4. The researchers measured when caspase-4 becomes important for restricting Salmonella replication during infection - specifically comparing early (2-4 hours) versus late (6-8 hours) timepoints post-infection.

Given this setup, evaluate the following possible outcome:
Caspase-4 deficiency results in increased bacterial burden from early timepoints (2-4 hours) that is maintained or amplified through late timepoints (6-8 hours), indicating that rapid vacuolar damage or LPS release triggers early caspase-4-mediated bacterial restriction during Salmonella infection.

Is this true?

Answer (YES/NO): NO